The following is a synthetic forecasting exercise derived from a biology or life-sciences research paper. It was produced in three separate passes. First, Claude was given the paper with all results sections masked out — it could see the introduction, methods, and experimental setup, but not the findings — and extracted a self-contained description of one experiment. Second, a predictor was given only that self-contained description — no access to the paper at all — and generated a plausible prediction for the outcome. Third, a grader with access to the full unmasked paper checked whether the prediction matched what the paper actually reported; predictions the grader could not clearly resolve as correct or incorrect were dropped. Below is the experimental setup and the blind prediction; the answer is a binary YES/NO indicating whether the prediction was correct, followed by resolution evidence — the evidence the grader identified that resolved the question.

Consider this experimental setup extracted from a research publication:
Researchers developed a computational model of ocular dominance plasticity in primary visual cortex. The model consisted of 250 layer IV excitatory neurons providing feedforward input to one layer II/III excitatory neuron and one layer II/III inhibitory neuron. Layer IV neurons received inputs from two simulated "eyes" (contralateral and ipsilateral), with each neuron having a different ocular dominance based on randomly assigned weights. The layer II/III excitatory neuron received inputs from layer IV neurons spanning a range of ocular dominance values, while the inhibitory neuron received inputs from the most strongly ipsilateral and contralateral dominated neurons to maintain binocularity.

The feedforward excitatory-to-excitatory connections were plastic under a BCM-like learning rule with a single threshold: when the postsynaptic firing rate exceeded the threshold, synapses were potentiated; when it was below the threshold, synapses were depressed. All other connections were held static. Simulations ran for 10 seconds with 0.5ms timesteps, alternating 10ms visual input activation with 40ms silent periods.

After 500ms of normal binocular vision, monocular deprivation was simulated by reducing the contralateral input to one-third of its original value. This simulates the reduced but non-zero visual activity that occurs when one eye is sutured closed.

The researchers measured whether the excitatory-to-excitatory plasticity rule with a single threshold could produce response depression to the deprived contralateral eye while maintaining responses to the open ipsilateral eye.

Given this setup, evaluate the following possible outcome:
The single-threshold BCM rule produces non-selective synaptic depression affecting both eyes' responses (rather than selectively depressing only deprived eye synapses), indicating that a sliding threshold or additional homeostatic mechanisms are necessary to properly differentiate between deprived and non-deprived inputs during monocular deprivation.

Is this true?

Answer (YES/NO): YES